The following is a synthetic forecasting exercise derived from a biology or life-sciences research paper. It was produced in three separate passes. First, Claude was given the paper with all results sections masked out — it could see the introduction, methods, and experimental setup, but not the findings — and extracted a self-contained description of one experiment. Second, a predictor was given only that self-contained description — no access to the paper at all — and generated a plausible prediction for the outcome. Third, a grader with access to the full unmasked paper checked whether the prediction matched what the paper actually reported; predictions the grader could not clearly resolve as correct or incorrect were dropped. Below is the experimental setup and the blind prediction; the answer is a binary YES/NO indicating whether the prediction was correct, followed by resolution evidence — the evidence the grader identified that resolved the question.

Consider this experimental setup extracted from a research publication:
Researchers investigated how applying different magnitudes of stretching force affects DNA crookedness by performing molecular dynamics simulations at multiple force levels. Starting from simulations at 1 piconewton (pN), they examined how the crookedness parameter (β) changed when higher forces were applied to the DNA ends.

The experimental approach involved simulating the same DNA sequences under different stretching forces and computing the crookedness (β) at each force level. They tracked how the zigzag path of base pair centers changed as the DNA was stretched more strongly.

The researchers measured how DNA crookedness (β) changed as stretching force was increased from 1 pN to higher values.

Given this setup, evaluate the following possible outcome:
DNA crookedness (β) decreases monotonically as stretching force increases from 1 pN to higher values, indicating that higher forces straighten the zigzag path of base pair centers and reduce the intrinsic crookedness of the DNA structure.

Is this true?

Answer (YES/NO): YES